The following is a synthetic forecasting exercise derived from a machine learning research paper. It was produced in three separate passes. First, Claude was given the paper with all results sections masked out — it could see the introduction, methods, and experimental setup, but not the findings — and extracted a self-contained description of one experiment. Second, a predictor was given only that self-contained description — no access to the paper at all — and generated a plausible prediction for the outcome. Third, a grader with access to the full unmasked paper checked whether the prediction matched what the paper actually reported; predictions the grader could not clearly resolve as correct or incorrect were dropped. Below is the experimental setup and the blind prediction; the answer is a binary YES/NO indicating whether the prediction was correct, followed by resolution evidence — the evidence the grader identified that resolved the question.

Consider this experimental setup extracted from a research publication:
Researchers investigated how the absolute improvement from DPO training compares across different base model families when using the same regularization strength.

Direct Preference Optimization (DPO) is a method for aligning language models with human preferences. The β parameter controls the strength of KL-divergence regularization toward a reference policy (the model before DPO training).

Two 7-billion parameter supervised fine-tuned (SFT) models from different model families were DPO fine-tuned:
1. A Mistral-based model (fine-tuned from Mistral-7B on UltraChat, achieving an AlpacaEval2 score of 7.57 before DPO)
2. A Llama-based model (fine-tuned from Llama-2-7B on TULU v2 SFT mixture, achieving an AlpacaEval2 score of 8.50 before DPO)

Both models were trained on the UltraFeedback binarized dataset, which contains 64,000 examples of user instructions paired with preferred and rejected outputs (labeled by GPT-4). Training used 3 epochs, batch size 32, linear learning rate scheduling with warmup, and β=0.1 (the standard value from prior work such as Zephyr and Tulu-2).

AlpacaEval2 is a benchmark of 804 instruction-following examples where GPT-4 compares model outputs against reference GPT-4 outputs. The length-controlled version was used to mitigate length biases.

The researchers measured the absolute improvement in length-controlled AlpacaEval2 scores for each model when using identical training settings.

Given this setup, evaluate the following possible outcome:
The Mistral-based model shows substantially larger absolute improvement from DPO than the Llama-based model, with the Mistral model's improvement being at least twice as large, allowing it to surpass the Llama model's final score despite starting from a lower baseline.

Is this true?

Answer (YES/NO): YES